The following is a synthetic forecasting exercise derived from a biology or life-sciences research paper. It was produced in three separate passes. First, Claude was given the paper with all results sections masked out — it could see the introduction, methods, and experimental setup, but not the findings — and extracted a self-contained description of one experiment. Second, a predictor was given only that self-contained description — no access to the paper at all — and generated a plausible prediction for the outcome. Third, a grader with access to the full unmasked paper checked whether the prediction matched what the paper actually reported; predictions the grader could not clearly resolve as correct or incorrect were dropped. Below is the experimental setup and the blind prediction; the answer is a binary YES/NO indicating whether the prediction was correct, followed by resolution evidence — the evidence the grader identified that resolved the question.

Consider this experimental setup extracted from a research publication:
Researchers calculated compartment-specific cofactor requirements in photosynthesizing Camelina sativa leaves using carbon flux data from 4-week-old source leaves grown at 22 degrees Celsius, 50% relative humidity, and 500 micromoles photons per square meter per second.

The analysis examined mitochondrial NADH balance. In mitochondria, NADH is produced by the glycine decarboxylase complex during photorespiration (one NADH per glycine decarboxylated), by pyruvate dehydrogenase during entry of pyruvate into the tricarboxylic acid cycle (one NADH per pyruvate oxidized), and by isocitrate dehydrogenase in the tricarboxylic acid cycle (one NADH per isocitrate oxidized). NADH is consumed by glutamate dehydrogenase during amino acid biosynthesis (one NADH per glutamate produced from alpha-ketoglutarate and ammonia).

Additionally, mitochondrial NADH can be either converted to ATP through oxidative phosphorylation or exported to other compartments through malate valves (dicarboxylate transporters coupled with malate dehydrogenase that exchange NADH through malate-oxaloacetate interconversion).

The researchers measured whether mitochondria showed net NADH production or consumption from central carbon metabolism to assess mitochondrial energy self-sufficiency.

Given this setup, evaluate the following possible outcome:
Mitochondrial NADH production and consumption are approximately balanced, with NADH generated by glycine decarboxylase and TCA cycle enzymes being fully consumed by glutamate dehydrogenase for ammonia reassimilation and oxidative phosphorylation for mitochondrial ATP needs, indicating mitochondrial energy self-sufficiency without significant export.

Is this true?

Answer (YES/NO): NO